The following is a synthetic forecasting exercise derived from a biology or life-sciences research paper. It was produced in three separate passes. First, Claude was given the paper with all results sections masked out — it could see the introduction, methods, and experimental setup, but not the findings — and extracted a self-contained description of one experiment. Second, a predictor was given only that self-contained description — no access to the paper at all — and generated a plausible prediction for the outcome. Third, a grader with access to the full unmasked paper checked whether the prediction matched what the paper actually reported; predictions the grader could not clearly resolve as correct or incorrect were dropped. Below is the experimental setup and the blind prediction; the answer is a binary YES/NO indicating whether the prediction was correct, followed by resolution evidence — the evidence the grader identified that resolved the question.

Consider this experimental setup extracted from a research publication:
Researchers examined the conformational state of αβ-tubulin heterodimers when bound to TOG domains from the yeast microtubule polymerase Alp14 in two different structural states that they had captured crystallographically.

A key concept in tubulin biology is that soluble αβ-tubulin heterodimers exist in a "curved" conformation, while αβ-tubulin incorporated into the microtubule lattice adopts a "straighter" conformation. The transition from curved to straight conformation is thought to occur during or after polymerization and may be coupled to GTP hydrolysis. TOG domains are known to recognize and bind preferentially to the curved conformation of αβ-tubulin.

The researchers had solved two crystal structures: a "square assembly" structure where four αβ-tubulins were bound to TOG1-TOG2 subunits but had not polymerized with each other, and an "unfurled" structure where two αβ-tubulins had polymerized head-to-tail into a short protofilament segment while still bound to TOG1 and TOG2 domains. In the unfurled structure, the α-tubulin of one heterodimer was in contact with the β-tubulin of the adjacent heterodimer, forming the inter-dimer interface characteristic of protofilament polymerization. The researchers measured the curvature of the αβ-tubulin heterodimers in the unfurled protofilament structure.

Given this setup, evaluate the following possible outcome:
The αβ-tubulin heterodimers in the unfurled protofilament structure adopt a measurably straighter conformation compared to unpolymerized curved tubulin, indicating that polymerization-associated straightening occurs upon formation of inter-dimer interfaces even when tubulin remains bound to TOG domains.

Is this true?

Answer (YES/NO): NO